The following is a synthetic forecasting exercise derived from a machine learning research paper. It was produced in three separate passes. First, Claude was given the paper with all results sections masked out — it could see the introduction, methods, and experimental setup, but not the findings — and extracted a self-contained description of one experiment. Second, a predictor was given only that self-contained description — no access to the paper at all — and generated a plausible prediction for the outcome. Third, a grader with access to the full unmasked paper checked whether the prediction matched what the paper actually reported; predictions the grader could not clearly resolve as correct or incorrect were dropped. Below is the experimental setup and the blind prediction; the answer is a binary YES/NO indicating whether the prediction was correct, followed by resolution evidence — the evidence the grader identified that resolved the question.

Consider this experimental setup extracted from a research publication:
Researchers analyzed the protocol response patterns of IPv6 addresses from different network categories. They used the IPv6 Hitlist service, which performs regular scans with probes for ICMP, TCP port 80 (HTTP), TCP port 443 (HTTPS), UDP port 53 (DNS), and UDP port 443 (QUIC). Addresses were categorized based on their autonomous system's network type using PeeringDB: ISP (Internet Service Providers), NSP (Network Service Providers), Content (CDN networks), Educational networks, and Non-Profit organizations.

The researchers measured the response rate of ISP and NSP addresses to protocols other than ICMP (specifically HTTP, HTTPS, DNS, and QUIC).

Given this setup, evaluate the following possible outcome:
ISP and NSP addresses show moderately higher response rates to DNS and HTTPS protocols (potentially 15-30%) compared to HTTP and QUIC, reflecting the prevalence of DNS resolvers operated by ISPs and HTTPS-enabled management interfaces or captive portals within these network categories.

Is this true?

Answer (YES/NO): NO